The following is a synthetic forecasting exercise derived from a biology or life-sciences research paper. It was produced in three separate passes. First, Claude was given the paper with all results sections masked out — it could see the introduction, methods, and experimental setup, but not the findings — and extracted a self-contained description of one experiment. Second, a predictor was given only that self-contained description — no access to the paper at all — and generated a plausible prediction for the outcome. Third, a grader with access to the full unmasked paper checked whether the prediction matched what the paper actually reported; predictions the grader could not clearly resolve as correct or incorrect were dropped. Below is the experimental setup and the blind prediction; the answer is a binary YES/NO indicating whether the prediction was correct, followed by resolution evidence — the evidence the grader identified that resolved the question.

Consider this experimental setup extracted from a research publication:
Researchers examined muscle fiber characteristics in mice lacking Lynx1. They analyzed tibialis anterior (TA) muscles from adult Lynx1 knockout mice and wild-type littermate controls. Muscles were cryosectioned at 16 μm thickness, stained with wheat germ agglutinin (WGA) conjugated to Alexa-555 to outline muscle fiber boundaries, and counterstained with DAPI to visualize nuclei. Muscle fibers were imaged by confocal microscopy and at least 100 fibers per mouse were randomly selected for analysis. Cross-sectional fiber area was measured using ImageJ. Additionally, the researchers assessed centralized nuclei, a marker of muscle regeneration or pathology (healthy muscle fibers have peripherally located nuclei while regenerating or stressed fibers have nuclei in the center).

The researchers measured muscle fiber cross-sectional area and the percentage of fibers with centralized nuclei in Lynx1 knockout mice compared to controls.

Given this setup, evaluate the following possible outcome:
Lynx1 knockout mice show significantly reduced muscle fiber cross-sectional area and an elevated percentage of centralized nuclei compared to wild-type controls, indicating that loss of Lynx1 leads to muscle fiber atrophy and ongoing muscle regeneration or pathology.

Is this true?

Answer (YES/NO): YES